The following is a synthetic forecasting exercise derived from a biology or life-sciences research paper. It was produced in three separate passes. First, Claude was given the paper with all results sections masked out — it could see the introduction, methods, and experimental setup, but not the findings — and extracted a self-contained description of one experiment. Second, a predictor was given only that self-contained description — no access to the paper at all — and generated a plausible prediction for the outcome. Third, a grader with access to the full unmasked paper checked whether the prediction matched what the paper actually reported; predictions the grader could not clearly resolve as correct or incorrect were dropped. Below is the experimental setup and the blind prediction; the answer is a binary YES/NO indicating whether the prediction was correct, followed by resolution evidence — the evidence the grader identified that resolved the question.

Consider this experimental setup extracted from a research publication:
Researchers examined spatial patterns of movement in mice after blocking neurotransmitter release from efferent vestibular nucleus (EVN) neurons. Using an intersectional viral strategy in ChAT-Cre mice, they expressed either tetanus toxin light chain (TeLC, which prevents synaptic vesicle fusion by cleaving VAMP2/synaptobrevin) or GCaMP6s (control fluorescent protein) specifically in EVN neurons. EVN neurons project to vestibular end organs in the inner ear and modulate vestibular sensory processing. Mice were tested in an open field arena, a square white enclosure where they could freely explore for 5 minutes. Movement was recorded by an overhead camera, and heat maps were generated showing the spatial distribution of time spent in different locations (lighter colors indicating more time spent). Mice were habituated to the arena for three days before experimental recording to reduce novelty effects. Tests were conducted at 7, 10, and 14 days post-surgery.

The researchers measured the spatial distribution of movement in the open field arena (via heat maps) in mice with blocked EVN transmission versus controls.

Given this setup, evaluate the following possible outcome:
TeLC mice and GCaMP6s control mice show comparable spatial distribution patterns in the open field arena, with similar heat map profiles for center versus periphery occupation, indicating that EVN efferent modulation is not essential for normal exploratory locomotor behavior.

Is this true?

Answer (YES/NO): YES